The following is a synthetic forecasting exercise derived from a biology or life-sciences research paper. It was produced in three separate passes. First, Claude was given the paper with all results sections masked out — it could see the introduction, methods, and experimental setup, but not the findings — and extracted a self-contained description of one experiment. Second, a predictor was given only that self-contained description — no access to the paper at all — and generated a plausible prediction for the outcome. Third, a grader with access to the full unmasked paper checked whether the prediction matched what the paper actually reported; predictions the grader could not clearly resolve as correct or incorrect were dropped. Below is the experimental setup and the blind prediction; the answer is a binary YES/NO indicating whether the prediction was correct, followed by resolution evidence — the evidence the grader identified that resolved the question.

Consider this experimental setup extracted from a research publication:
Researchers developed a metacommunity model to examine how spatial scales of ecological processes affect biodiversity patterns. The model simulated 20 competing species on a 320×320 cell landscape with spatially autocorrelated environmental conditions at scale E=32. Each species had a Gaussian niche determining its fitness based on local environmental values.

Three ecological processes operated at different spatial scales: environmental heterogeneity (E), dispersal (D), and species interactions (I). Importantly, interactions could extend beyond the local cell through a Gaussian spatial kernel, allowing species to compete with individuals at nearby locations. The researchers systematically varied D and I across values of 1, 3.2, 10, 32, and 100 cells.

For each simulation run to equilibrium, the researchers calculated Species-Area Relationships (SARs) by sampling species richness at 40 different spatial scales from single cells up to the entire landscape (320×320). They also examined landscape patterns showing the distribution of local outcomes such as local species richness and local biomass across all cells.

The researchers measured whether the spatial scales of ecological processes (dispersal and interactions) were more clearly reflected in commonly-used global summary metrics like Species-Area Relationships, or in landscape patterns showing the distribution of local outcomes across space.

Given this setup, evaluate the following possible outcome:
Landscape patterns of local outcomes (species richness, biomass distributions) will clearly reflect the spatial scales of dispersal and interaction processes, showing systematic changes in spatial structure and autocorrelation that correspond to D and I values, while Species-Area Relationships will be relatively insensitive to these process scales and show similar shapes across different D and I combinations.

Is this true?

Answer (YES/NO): YES